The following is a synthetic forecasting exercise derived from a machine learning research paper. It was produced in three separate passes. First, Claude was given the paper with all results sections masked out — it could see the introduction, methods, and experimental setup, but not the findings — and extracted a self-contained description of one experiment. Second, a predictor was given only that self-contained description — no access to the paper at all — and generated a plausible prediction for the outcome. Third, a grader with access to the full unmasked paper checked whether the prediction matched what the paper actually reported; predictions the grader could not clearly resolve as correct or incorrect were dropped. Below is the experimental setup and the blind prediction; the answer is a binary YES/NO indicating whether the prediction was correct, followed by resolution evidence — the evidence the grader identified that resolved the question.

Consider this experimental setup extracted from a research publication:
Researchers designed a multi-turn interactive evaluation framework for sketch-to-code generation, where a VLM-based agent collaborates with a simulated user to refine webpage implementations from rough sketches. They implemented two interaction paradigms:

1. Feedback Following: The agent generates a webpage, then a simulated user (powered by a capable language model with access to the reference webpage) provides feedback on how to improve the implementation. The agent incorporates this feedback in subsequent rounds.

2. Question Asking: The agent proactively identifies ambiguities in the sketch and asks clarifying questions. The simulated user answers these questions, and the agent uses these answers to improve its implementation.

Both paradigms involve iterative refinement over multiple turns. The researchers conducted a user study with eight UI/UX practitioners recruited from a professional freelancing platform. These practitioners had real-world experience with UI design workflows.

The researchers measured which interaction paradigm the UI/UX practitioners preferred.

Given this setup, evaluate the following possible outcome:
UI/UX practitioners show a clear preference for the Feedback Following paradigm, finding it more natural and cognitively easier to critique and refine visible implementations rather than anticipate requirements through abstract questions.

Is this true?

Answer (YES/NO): NO